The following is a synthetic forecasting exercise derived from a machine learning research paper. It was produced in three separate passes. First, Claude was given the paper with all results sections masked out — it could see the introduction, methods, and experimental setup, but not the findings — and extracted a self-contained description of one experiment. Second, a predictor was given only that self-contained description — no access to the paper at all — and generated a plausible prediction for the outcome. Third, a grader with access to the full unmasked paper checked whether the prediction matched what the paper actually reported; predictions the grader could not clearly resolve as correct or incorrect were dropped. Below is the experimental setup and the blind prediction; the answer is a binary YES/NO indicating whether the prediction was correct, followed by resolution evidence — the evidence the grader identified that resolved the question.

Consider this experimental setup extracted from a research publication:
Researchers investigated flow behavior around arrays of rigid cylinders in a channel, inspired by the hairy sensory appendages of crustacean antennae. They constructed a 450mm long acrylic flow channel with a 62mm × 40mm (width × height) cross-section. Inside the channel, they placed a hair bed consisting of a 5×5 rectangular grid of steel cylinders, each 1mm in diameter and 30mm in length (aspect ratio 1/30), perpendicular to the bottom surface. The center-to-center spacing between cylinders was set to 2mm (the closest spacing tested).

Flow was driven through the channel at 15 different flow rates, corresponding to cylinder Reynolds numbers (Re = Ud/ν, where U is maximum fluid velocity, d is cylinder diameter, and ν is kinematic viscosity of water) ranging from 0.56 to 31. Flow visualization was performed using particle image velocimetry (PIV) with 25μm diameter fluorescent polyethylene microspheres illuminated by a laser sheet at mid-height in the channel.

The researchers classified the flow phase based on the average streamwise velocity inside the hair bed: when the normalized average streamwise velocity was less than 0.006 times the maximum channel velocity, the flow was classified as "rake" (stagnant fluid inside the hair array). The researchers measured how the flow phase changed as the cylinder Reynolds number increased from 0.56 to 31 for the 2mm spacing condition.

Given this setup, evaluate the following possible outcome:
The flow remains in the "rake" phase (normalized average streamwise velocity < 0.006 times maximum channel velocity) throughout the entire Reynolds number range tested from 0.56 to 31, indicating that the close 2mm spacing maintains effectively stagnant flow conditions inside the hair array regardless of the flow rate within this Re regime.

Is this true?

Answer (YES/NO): NO